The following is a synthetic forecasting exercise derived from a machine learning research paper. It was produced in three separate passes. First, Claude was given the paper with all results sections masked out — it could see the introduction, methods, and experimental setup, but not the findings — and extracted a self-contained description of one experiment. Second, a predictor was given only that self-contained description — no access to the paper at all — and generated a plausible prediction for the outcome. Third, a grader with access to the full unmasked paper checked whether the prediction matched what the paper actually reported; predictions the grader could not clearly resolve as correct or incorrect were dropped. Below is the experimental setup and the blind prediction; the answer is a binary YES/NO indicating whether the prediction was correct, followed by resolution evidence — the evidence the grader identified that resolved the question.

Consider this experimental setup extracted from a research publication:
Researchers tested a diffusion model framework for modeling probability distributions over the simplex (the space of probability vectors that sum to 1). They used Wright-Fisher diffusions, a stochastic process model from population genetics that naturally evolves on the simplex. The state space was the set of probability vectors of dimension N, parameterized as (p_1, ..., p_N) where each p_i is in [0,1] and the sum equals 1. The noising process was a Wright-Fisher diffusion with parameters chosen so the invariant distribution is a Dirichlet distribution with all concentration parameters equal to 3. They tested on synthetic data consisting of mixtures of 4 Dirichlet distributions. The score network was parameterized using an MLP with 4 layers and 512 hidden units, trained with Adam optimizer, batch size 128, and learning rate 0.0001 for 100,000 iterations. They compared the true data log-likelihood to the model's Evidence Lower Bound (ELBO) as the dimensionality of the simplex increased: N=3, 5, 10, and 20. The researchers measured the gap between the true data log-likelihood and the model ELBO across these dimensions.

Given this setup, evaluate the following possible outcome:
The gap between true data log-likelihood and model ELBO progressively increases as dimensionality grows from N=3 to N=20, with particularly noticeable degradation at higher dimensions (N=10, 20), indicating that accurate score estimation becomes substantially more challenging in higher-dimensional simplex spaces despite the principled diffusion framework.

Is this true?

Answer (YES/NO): NO